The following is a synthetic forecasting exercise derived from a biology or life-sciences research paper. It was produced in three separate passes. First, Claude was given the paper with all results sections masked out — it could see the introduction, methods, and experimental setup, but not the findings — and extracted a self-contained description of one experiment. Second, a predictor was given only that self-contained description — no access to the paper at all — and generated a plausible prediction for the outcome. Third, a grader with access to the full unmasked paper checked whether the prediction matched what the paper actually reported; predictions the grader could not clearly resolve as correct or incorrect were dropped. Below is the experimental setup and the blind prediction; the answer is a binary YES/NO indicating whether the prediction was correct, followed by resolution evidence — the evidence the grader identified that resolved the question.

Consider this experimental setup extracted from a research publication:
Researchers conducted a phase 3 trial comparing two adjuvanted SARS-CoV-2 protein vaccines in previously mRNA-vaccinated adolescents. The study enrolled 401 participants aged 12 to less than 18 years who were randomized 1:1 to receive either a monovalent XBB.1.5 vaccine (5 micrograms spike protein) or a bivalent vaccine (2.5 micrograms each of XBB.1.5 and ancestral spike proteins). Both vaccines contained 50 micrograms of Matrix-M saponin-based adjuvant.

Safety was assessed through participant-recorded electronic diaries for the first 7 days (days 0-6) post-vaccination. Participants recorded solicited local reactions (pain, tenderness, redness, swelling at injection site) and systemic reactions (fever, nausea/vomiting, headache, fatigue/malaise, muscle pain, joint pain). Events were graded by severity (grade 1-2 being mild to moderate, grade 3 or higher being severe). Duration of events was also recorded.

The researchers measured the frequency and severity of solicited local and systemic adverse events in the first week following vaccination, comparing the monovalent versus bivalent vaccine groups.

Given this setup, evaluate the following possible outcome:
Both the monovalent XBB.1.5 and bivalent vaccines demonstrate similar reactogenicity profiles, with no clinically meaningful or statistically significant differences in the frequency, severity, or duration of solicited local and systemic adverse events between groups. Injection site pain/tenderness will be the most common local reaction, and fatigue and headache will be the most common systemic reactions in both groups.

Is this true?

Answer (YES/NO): NO